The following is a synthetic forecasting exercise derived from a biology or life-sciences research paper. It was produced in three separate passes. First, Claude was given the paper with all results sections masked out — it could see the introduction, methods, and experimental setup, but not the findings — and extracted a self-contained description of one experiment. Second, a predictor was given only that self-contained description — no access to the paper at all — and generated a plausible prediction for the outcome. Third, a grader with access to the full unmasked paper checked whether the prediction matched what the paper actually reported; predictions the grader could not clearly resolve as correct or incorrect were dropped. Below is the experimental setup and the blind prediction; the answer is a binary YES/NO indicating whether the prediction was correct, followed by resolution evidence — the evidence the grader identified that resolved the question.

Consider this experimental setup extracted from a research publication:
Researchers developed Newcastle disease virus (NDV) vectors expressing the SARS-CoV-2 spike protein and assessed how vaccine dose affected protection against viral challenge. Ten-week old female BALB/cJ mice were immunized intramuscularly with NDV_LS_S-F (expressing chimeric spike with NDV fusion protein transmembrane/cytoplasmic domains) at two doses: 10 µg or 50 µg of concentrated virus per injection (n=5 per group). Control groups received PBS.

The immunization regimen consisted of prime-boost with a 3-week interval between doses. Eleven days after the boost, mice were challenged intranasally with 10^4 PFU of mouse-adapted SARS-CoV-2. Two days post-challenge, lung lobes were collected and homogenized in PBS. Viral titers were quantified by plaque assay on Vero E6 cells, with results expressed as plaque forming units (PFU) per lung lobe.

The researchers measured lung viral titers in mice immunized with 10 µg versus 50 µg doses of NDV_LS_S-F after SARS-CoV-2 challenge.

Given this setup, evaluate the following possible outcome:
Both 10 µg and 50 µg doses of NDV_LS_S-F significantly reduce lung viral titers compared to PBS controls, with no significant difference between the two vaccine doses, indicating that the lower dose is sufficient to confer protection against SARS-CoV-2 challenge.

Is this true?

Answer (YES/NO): YES